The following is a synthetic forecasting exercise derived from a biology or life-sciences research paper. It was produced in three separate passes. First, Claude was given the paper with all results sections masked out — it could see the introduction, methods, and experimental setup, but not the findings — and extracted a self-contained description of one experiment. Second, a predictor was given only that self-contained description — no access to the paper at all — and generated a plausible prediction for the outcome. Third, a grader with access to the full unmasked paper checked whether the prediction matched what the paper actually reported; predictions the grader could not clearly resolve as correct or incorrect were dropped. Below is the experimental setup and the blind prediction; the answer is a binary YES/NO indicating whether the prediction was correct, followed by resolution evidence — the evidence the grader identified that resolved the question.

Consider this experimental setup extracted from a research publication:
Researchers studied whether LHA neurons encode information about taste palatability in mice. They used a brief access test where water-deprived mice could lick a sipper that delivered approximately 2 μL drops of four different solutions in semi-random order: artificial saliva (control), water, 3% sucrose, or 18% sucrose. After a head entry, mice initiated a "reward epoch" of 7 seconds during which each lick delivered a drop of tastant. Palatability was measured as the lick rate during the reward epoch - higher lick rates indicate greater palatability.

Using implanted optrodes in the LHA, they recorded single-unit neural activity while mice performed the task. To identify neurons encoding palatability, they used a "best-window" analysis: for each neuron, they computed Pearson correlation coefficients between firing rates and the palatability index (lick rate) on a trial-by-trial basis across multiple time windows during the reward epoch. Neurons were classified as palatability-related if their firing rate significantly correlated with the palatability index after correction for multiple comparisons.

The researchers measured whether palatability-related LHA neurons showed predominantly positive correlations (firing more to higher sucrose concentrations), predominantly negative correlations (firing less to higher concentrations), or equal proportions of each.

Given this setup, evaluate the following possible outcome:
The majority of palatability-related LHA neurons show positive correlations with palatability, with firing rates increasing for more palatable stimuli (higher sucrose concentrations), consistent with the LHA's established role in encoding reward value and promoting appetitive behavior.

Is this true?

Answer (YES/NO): NO